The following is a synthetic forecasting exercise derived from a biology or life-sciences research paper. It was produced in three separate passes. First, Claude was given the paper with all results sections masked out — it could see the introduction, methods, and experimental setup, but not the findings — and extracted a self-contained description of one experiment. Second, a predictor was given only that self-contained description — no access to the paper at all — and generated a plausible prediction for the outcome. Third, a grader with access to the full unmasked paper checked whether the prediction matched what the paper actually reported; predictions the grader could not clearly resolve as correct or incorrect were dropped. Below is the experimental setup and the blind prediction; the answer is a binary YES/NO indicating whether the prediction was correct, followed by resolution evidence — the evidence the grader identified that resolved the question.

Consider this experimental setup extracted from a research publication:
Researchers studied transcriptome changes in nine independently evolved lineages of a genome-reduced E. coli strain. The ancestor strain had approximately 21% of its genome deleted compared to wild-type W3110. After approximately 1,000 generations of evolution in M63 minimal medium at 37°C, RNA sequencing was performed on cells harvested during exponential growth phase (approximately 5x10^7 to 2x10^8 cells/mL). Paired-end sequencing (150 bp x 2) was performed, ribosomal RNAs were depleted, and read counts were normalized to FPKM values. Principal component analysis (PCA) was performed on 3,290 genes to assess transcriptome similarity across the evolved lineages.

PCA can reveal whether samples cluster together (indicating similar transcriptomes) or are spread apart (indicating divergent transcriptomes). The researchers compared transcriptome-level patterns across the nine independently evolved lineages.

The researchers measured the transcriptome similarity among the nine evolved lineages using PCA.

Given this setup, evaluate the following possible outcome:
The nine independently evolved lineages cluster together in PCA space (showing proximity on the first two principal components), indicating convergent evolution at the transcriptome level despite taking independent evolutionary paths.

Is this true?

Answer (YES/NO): YES